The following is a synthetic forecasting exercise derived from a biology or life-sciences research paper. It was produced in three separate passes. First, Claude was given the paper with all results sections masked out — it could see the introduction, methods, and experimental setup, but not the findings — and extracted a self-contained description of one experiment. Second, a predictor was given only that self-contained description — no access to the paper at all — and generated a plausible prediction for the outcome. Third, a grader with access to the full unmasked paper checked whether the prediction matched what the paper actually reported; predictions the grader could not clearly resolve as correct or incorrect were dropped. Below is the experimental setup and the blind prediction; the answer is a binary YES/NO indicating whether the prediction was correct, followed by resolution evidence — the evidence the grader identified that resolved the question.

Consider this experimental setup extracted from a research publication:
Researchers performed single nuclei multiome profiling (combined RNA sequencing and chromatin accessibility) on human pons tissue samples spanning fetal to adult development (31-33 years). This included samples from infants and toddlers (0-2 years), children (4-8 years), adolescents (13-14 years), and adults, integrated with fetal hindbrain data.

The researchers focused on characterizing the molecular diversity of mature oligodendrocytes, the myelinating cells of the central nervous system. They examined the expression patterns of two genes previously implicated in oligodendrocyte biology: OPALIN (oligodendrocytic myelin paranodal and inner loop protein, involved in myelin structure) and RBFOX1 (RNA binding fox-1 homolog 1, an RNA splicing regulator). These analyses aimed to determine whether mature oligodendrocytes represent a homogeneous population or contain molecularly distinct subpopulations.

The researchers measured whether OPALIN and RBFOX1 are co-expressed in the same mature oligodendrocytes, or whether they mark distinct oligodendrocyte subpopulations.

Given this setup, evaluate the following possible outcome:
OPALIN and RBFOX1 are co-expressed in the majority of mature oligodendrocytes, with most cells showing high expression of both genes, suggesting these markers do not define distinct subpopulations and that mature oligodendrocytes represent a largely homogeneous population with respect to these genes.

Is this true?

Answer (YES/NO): NO